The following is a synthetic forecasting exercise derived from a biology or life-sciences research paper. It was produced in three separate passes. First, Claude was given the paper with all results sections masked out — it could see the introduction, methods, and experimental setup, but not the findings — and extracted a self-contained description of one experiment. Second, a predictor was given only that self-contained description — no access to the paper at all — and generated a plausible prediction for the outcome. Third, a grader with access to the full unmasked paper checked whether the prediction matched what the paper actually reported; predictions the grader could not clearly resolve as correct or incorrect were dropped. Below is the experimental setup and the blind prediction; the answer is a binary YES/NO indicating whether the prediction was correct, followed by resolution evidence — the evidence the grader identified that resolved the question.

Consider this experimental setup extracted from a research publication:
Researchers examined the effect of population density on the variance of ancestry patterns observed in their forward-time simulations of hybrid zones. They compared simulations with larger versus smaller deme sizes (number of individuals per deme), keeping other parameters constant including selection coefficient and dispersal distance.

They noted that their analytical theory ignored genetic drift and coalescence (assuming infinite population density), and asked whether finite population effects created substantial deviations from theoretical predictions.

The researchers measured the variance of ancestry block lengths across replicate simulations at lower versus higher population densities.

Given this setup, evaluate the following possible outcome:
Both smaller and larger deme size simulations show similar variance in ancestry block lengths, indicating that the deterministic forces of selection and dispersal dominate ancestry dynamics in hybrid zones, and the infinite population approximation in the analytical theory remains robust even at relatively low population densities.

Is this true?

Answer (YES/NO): NO